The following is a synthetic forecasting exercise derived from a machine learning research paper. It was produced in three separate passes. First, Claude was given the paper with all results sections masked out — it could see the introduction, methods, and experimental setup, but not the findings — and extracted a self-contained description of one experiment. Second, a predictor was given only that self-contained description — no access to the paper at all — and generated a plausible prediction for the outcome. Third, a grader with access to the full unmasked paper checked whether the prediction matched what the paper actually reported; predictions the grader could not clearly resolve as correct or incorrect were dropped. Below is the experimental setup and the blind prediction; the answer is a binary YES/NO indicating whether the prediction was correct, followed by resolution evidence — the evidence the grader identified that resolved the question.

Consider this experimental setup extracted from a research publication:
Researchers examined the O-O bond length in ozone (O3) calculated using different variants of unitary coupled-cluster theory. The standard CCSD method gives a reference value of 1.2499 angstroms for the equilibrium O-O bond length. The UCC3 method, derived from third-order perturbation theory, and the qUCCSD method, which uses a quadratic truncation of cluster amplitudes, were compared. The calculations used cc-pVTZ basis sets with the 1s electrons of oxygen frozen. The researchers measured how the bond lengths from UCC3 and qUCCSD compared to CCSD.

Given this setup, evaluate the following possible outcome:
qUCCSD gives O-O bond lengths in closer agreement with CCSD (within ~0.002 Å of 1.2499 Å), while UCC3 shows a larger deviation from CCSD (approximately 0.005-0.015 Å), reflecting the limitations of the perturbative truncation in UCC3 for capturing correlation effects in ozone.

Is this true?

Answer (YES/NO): NO